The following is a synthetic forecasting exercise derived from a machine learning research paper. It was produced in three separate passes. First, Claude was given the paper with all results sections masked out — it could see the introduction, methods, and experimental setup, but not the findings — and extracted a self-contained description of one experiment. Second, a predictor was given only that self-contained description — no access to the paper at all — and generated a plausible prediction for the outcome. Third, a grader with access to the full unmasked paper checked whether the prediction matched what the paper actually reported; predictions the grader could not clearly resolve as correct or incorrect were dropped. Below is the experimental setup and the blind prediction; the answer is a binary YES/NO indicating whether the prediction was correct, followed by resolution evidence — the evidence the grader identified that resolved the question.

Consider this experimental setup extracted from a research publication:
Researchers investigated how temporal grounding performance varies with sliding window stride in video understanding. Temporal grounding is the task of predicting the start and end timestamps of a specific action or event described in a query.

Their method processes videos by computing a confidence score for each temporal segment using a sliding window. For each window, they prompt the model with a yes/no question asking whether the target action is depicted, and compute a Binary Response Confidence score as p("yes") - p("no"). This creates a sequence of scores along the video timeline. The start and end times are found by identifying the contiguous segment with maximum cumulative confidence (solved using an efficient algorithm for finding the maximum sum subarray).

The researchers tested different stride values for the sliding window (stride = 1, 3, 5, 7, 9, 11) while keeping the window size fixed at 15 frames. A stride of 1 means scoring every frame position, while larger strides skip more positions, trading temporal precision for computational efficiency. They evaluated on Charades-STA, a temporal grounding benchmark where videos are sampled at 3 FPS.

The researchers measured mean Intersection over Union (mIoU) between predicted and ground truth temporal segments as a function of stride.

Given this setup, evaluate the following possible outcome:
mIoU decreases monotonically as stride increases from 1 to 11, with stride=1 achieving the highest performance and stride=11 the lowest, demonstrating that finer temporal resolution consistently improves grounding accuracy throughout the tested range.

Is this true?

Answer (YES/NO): NO